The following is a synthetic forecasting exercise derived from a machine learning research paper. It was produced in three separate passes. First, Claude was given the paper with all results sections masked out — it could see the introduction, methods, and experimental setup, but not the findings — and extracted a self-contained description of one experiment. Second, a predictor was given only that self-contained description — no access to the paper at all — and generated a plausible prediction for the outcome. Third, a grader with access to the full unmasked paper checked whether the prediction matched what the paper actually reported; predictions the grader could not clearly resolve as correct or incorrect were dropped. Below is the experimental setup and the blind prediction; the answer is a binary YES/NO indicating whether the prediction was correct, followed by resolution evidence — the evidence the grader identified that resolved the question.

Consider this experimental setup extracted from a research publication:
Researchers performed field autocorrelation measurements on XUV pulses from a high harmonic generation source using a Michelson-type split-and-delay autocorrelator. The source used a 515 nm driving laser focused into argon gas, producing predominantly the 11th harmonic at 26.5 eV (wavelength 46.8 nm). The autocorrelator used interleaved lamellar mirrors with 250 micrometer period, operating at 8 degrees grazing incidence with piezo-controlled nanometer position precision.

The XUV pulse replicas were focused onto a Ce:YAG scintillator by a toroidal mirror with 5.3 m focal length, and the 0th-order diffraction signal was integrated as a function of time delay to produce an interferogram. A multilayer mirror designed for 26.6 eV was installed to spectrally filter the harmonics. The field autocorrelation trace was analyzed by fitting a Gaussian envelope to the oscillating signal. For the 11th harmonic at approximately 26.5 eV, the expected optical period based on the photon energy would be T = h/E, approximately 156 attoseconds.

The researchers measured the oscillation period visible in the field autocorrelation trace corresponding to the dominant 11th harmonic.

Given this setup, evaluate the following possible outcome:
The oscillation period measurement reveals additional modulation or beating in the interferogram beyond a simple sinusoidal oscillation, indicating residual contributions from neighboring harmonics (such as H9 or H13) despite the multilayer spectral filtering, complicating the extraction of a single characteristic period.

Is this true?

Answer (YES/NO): YES